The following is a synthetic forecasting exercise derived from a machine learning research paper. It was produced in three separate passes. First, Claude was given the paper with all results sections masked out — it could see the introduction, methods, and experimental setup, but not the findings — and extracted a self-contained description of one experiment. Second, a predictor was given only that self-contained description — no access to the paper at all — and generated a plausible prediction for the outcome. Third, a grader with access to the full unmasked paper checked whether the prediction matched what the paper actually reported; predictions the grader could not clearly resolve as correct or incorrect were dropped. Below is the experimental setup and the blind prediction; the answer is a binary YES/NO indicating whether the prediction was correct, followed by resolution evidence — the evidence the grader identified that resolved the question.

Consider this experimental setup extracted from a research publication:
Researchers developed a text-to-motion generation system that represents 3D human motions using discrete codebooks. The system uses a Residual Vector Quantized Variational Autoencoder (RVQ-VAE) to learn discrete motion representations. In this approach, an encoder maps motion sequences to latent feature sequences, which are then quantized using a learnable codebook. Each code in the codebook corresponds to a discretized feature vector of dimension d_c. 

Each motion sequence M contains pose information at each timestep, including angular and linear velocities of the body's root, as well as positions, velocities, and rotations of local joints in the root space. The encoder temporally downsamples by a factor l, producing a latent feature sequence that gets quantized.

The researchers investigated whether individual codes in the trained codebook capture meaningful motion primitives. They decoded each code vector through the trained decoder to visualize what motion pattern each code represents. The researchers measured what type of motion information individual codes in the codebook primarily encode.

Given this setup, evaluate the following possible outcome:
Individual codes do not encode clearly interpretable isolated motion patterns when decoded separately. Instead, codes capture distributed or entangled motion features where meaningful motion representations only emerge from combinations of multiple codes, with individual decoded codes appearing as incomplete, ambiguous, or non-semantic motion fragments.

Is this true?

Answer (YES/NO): NO